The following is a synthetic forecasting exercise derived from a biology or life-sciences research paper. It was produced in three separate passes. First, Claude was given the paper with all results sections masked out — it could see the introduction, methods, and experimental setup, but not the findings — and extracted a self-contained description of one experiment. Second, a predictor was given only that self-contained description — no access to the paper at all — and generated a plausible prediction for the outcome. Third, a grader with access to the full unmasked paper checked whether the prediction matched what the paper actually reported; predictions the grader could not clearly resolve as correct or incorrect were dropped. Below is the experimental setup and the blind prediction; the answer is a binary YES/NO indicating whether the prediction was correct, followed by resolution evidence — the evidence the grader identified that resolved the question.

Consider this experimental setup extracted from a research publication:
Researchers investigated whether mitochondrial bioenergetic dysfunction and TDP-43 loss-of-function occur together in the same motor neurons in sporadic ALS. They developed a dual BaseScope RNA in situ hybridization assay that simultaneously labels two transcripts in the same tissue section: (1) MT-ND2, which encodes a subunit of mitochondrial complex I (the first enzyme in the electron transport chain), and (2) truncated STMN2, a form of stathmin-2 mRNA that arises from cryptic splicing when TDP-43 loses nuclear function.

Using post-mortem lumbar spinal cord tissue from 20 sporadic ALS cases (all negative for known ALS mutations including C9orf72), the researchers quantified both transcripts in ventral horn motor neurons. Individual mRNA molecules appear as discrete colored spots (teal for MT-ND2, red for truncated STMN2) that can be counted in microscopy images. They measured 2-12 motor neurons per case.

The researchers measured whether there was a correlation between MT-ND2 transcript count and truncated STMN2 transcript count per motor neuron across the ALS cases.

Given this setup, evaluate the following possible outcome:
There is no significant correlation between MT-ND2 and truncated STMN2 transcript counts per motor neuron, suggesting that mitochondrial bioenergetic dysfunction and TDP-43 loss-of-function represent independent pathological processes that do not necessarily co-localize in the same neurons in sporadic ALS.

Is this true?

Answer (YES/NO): NO